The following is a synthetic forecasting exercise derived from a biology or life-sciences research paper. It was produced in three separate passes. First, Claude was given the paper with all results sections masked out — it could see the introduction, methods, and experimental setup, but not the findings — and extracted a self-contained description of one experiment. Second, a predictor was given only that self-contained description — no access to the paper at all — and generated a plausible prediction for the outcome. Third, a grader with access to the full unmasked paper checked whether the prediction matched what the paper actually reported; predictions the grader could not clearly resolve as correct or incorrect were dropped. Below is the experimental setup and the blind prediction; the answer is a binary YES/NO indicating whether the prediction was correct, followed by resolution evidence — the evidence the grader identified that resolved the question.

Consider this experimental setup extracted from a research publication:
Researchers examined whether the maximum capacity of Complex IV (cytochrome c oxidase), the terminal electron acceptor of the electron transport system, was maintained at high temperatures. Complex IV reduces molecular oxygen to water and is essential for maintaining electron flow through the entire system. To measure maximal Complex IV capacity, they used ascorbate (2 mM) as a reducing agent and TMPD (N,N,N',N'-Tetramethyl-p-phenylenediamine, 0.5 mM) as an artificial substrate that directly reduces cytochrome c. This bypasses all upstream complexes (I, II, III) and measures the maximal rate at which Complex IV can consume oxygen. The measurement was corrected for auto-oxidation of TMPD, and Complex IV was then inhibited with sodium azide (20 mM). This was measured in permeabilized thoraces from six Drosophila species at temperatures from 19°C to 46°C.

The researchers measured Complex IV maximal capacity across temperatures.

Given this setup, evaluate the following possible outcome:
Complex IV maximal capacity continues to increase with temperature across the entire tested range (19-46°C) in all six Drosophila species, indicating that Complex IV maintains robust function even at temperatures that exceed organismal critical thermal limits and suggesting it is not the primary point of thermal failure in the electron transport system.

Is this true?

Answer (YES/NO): NO